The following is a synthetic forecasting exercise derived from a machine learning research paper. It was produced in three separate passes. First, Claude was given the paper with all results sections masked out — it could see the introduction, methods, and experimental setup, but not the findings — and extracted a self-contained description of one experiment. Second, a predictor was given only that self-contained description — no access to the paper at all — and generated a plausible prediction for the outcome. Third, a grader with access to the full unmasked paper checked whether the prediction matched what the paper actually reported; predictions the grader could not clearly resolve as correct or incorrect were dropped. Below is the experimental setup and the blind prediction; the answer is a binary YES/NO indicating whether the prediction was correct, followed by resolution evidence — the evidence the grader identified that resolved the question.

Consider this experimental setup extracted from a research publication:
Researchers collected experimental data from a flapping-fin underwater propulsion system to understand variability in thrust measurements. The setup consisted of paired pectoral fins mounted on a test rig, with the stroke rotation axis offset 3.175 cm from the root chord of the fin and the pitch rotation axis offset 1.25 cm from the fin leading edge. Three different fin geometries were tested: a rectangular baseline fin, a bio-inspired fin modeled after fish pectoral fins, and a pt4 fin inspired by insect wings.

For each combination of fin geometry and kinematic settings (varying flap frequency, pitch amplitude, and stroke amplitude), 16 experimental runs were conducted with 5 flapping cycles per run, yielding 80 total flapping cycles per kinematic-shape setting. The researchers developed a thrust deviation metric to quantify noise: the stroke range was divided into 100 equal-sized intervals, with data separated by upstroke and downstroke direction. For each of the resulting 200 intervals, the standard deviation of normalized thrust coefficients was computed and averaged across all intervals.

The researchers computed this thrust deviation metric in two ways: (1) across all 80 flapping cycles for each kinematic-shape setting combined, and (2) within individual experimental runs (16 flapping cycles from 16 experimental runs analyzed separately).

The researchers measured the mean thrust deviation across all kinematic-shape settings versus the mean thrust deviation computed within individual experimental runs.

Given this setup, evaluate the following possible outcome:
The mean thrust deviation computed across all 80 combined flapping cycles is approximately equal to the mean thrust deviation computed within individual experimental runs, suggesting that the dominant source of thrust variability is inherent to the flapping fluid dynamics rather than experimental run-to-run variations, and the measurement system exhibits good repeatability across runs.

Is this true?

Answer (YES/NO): NO